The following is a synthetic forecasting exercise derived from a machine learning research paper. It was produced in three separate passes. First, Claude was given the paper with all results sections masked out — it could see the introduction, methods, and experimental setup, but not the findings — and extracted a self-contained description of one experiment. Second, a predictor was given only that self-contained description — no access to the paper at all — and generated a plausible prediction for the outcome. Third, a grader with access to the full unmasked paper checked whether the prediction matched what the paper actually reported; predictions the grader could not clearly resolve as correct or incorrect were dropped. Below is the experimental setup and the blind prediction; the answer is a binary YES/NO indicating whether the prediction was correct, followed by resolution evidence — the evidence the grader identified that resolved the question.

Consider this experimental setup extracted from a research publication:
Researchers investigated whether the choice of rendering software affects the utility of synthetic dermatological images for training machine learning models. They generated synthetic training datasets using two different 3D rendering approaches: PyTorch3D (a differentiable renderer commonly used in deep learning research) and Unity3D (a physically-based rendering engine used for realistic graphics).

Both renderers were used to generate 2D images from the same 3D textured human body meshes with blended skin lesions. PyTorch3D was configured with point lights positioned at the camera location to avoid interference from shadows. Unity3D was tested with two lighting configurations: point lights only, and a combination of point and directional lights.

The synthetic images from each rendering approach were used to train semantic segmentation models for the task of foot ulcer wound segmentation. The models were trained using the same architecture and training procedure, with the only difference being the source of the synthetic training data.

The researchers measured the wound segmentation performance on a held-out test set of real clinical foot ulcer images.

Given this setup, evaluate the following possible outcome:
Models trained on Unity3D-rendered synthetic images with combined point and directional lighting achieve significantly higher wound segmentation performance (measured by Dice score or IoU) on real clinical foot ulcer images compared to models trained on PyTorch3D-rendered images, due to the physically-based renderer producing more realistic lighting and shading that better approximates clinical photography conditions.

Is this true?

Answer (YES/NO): NO